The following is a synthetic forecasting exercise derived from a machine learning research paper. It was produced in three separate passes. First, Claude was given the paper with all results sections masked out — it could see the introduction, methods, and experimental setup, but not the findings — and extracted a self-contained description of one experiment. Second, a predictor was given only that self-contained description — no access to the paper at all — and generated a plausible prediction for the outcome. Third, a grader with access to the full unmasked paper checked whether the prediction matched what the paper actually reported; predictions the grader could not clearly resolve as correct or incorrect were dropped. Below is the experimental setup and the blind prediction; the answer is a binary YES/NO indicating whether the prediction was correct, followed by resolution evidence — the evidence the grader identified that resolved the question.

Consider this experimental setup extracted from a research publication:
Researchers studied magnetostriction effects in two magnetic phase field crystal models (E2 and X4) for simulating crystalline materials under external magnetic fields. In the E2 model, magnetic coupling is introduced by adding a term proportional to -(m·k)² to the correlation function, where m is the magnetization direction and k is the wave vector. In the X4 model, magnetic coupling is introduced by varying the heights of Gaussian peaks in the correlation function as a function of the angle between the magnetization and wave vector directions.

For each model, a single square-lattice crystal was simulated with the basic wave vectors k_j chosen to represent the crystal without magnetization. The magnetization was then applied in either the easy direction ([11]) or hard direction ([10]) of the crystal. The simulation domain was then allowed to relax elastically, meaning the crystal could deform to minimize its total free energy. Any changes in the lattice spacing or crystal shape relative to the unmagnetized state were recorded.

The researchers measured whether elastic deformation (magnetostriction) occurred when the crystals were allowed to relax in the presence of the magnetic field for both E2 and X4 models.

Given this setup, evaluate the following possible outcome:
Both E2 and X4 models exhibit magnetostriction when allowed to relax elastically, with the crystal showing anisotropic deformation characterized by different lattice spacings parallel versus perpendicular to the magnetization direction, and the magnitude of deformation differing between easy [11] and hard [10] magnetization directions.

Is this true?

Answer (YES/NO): NO